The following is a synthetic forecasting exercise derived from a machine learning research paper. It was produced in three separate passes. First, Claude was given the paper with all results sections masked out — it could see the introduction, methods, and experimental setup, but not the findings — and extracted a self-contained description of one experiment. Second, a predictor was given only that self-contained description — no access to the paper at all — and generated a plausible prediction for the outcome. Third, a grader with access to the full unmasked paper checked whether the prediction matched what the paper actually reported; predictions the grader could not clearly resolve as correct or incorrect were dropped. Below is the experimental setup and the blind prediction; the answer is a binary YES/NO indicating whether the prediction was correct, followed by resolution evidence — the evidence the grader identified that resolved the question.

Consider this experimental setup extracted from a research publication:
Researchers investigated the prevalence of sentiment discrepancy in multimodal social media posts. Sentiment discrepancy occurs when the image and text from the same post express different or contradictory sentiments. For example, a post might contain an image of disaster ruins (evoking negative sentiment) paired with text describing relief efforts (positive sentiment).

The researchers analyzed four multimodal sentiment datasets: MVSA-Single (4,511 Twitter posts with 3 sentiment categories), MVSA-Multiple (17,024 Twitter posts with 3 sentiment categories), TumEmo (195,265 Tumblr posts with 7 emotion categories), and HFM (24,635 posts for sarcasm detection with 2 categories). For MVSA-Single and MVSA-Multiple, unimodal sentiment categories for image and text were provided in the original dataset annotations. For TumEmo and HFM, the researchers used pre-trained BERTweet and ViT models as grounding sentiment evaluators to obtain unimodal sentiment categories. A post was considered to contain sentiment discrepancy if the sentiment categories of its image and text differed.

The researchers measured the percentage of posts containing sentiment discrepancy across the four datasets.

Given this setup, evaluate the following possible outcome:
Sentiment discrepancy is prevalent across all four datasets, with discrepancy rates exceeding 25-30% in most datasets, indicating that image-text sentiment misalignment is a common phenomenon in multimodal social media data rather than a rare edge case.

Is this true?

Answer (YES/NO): YES